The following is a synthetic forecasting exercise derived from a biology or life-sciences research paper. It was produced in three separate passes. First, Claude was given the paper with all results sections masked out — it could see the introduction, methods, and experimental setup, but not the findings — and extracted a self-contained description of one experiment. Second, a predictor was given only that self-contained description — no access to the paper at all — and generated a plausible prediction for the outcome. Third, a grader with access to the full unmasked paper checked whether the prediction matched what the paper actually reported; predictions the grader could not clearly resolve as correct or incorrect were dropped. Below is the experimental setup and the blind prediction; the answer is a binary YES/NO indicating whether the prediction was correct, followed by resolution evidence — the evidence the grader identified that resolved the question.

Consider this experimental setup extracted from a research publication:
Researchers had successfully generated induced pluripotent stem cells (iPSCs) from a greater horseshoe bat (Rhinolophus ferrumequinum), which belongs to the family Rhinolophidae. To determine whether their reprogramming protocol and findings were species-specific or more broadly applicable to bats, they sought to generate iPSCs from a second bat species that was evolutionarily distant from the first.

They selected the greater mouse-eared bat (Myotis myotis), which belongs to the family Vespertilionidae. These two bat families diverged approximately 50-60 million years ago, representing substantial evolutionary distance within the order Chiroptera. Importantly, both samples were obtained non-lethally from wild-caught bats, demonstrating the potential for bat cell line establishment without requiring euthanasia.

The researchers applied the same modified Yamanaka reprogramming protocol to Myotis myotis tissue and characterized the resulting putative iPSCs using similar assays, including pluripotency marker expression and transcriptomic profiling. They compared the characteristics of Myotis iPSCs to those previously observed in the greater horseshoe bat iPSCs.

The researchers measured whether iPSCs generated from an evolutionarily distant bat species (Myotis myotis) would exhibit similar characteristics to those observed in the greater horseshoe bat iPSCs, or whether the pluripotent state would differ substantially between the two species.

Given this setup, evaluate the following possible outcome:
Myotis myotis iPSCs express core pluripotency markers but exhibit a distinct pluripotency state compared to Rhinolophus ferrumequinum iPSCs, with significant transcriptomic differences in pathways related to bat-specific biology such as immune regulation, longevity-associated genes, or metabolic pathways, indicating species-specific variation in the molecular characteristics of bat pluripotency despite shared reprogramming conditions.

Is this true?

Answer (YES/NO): NO